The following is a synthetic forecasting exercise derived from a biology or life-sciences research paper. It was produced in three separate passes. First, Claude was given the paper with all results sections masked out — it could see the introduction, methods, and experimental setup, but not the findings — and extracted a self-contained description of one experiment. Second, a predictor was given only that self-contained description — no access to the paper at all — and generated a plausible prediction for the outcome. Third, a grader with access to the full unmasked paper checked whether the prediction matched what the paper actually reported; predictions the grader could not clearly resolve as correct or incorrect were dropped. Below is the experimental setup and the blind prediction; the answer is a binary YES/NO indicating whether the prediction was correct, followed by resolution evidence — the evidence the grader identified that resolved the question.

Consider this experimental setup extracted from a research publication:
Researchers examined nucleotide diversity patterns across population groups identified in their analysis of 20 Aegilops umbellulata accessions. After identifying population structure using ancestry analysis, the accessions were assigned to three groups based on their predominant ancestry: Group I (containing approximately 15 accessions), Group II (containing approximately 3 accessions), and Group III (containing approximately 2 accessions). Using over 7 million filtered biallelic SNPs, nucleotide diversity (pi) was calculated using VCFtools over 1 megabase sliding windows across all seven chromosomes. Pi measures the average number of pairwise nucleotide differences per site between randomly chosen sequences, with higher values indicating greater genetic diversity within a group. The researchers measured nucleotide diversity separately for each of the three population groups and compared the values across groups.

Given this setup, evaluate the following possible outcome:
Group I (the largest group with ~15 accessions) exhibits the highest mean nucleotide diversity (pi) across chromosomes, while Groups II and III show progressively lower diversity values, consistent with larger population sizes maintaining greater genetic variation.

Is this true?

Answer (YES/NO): NO